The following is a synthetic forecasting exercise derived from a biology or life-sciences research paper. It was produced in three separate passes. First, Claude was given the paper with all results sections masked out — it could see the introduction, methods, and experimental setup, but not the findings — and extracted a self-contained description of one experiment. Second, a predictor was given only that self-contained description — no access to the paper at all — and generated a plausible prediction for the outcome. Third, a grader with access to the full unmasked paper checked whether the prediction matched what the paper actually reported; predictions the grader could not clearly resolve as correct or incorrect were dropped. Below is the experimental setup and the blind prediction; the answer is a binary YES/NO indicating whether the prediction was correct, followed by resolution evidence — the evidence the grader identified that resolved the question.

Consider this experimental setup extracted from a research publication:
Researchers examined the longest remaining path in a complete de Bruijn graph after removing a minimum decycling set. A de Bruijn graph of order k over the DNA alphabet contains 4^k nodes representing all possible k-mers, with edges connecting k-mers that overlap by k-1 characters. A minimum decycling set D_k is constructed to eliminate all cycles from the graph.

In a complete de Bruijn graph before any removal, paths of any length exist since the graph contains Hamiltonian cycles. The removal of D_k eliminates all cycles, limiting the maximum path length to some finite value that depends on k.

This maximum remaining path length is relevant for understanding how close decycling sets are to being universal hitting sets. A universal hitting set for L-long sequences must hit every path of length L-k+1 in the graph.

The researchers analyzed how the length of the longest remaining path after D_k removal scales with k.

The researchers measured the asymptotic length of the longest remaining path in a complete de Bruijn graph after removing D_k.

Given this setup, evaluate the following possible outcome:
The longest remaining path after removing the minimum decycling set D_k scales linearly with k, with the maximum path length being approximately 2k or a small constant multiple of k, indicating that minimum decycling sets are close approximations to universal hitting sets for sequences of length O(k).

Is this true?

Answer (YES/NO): NO